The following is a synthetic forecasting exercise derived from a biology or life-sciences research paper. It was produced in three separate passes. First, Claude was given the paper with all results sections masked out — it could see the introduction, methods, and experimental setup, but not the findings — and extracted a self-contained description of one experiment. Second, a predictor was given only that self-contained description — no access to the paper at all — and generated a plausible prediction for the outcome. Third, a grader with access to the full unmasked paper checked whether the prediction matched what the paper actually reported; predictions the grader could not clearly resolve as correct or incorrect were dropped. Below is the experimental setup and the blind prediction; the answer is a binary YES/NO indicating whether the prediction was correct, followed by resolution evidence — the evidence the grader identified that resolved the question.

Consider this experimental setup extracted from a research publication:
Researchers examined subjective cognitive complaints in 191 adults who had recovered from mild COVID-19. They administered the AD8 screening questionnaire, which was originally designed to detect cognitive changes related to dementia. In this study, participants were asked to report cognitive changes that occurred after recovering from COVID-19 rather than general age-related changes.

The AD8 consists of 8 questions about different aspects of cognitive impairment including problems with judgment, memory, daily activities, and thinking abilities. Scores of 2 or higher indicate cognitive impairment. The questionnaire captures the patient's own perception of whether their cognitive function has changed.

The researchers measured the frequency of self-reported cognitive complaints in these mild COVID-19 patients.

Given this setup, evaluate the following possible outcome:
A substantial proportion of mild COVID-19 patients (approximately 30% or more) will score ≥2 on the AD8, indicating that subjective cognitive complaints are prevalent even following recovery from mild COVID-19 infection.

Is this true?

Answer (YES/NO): YES